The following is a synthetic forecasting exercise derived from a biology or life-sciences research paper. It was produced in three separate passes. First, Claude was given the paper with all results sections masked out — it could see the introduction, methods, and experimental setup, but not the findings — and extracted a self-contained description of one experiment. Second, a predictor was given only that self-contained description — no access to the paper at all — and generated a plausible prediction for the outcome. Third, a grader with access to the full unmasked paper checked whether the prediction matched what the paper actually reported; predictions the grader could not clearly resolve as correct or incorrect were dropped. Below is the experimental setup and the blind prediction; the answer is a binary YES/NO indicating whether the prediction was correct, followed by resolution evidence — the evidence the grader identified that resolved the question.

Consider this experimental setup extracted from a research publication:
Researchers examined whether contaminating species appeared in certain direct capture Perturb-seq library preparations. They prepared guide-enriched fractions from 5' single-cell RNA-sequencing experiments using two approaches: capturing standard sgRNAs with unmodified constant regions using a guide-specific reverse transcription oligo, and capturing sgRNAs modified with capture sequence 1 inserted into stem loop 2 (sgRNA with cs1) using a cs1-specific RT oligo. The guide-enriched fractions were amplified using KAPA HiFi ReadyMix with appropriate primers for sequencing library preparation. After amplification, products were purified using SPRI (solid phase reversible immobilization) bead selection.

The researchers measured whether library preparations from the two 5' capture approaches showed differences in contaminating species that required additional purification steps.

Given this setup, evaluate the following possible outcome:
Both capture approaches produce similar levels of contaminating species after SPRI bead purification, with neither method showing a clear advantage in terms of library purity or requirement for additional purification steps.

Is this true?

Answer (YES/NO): NO